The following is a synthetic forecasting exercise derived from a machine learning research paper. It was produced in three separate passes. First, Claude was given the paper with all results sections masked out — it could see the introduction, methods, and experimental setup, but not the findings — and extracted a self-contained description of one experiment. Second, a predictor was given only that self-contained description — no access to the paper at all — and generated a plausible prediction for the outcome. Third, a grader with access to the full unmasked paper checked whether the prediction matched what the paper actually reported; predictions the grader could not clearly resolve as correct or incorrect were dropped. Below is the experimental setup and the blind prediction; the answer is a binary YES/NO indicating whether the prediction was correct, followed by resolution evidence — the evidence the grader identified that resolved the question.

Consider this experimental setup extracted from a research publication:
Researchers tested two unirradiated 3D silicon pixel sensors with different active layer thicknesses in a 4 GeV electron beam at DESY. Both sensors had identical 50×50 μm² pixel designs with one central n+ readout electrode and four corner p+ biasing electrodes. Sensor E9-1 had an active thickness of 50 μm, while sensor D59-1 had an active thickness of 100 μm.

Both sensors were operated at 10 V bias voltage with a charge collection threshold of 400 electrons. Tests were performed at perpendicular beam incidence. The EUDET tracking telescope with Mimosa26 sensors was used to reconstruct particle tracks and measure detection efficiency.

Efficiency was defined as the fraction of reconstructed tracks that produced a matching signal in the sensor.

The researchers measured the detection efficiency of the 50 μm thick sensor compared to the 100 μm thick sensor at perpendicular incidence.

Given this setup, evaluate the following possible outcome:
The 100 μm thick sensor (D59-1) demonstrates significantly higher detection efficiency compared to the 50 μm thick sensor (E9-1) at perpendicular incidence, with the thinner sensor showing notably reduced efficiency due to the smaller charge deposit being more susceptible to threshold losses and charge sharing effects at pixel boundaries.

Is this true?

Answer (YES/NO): NO